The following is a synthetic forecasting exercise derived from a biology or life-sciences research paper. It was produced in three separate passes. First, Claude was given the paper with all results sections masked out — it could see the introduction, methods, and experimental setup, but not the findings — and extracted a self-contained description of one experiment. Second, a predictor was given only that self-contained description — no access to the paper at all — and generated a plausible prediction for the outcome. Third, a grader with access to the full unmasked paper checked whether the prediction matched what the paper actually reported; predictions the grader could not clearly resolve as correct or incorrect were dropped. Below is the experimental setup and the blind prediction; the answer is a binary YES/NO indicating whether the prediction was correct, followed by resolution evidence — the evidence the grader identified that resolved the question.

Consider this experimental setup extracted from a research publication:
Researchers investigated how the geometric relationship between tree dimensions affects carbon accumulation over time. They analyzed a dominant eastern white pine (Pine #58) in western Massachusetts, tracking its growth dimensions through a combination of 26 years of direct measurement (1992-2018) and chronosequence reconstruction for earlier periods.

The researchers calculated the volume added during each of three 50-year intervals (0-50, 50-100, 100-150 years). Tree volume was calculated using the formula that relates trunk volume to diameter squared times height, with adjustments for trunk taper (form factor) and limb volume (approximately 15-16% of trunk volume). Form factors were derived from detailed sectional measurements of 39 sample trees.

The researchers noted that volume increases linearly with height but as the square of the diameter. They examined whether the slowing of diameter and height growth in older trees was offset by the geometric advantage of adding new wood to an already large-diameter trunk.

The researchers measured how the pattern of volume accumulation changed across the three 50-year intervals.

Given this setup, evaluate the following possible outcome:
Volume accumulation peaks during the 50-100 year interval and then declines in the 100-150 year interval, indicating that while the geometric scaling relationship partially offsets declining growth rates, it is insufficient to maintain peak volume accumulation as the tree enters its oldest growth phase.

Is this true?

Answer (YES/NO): NO